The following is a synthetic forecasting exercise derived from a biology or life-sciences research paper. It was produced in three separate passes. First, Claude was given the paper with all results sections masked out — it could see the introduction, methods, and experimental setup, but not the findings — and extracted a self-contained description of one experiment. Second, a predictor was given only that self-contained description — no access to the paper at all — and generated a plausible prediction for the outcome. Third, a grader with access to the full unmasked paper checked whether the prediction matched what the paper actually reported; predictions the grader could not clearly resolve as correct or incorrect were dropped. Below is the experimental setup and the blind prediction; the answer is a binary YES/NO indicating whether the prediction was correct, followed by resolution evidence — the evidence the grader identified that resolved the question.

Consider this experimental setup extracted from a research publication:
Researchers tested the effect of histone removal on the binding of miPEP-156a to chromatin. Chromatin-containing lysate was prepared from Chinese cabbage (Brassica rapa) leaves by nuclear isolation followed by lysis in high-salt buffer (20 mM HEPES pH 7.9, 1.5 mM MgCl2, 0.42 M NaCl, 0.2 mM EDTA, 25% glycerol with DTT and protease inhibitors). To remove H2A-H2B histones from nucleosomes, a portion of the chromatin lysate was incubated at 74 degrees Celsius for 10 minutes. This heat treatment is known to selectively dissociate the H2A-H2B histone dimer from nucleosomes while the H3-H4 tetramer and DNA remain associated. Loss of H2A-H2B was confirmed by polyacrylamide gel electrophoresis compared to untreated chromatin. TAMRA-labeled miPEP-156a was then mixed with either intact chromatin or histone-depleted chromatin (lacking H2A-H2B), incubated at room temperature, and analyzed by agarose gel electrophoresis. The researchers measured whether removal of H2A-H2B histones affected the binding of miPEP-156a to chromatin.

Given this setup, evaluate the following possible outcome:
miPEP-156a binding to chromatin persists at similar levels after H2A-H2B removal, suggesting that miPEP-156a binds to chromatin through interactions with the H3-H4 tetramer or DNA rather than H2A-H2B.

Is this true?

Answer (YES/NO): NO